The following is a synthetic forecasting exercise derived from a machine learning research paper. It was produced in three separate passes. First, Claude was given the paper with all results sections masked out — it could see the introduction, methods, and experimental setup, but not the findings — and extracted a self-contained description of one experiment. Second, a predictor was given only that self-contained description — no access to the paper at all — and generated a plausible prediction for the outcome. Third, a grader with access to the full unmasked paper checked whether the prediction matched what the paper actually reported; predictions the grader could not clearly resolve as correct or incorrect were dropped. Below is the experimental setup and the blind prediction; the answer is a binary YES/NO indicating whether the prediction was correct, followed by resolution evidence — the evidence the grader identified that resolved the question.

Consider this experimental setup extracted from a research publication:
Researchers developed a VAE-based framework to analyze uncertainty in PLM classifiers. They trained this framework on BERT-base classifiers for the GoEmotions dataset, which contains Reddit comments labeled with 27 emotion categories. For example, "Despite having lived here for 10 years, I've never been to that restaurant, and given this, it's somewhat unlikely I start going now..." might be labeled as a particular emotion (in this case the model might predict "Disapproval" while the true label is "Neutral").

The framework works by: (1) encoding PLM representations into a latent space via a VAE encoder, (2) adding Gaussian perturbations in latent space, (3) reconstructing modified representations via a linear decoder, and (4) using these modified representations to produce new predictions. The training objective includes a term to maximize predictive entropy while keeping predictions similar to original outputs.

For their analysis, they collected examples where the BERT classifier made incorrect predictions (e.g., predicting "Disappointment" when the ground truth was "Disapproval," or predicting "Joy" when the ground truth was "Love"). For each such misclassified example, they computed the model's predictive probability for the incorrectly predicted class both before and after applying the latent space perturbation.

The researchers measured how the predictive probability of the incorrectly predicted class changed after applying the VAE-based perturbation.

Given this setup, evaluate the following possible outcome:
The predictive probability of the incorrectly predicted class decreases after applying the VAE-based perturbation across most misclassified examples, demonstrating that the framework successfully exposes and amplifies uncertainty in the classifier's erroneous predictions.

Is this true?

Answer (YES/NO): YES